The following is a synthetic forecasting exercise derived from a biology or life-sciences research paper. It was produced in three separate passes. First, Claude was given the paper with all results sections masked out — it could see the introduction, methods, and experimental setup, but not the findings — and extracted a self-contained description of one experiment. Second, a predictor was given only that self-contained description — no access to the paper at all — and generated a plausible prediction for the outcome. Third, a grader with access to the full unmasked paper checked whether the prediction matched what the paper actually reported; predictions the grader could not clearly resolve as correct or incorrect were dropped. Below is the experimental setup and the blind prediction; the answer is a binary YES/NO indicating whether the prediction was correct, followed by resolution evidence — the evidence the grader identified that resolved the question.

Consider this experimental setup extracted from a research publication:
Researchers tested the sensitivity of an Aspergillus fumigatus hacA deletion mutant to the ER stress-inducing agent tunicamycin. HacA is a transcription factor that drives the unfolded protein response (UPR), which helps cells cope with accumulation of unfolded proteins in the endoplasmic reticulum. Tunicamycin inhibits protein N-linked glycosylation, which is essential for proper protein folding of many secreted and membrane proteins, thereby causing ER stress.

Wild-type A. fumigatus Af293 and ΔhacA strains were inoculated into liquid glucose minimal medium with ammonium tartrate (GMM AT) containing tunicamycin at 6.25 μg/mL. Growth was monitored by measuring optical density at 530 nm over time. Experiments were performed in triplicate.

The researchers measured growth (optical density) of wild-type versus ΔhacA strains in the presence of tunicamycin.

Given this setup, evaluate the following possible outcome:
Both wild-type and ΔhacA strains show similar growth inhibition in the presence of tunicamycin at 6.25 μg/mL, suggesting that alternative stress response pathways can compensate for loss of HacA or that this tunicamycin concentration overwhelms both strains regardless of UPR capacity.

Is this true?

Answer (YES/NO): NO